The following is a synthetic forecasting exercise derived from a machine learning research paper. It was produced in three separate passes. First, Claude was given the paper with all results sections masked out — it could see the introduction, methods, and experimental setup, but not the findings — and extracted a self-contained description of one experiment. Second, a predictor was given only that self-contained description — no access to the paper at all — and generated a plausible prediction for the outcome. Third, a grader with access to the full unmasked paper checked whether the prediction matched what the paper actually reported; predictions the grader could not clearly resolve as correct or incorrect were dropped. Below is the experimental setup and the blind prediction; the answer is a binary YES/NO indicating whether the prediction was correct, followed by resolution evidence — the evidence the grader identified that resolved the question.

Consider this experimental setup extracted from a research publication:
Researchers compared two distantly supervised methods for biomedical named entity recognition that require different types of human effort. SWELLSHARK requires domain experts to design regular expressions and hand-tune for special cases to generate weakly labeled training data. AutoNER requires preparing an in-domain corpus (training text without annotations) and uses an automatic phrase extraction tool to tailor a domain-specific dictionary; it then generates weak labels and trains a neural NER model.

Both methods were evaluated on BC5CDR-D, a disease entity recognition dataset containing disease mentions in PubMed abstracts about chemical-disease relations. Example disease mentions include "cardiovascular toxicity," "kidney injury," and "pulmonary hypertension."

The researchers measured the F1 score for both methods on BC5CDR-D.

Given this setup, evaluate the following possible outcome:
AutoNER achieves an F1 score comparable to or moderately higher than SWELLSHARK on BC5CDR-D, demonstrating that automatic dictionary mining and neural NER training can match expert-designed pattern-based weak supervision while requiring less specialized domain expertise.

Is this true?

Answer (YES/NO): NO